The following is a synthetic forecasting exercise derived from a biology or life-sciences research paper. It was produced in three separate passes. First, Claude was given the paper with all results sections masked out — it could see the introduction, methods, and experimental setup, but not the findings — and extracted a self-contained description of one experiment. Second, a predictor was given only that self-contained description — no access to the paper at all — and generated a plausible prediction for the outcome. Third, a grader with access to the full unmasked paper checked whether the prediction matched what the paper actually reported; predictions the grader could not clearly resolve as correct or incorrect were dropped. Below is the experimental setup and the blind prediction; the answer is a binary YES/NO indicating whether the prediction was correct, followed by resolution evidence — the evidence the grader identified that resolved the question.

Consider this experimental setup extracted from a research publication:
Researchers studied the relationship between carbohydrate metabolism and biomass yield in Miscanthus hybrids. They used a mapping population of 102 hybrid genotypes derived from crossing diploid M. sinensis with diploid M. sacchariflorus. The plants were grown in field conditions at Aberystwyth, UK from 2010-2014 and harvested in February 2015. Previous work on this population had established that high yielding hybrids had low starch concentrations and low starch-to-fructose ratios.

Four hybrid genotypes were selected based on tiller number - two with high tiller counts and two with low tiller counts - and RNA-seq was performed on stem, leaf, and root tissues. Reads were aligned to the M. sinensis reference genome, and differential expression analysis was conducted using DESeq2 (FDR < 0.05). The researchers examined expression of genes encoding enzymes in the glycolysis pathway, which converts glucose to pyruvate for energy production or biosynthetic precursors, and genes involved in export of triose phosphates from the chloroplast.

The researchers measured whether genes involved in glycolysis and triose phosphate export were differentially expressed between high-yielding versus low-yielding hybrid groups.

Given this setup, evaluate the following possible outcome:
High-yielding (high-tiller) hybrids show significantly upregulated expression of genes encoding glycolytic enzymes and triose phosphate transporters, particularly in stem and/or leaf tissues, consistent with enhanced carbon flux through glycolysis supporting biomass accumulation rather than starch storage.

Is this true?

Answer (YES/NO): NO